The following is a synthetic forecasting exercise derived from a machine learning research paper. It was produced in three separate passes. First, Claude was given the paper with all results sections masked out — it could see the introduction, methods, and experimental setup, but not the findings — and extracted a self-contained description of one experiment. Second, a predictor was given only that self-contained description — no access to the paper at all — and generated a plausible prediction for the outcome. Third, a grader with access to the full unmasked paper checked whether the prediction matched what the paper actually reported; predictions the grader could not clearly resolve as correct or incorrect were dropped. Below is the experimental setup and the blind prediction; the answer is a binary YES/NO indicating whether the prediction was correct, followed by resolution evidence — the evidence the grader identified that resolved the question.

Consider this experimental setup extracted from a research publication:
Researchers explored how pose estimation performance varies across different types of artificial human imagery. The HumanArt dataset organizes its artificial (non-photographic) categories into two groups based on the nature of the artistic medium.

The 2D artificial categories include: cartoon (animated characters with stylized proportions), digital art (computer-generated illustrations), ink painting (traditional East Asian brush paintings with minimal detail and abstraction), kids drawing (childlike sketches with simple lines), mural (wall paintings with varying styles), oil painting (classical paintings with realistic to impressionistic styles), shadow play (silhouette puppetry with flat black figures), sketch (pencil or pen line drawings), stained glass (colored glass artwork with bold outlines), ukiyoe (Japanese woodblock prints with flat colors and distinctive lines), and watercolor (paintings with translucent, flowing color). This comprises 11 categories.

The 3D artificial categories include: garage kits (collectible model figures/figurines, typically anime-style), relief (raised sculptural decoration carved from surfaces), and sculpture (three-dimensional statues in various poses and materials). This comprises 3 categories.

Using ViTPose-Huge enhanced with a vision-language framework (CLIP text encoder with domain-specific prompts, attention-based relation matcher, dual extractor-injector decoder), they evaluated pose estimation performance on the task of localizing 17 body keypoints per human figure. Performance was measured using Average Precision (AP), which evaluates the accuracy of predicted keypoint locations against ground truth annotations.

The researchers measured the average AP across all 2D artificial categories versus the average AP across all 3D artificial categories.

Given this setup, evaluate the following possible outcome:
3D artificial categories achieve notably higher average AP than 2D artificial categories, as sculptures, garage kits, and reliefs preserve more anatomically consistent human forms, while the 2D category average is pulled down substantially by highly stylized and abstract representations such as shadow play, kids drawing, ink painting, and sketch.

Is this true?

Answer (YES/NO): NO